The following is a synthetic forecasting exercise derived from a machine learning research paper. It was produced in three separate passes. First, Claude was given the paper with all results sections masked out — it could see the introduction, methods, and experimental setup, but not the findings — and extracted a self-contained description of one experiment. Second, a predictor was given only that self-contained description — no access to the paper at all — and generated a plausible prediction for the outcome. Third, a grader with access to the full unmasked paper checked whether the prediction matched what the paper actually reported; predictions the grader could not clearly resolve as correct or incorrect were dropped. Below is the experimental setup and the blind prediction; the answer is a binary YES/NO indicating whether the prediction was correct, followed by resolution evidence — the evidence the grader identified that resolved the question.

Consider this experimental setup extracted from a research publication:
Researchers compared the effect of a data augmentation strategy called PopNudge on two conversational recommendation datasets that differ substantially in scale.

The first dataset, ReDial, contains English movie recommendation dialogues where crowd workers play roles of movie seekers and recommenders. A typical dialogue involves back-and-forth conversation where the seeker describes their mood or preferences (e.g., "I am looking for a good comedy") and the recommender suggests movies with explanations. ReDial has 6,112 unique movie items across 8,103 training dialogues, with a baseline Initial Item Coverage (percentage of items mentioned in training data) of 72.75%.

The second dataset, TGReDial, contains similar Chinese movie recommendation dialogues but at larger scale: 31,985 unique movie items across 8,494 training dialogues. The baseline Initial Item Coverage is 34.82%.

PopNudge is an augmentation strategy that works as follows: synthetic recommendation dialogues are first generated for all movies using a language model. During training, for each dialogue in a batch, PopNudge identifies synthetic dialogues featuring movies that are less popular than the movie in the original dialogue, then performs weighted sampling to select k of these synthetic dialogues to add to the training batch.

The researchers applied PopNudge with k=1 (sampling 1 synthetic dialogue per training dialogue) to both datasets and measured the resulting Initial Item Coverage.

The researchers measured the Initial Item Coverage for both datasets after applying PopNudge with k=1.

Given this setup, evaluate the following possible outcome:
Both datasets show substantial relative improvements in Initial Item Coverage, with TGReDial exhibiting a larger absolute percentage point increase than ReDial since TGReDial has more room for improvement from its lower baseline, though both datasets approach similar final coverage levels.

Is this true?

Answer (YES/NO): NO